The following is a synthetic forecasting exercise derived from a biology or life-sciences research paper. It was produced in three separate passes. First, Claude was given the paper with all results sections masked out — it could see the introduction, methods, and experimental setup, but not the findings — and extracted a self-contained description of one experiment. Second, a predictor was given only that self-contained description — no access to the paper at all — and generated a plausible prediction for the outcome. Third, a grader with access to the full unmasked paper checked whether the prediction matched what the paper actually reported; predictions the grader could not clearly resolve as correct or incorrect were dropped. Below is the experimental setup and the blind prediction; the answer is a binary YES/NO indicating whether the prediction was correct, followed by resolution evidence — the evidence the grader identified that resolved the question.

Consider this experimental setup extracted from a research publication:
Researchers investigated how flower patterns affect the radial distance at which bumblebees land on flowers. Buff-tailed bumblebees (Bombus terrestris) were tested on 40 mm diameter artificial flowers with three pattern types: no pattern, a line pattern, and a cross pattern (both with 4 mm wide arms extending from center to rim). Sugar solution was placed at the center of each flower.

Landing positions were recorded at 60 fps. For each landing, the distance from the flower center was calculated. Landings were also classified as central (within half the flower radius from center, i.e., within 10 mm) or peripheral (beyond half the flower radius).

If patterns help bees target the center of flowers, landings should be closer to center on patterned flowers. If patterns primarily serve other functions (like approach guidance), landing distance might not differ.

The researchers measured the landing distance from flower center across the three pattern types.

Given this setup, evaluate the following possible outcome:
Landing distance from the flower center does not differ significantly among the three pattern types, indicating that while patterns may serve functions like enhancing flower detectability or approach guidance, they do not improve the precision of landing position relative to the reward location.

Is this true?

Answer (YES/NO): YES